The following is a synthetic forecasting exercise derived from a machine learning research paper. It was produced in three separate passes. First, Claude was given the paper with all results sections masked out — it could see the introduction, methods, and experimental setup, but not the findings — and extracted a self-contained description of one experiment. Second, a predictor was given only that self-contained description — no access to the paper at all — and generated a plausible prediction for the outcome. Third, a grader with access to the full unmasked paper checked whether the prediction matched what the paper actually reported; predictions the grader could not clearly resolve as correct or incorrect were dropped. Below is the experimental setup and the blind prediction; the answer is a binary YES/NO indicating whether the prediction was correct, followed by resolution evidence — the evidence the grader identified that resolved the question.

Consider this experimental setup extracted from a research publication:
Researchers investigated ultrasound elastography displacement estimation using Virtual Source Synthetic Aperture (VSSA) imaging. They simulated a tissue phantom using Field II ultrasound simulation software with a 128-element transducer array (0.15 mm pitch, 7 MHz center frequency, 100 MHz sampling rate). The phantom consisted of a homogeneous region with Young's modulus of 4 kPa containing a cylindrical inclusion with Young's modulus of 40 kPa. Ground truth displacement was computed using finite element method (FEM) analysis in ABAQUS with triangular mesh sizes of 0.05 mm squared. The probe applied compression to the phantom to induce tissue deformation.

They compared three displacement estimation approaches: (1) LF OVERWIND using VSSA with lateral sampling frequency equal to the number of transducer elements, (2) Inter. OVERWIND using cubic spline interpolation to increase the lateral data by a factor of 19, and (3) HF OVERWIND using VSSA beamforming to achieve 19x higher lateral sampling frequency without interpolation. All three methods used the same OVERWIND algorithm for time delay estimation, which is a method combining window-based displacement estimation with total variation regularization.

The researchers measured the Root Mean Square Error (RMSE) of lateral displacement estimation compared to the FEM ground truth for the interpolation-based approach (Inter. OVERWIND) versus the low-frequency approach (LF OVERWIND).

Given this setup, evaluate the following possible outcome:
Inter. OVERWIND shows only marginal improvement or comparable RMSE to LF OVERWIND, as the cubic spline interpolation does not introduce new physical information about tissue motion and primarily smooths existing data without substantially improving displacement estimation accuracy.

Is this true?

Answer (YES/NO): NO